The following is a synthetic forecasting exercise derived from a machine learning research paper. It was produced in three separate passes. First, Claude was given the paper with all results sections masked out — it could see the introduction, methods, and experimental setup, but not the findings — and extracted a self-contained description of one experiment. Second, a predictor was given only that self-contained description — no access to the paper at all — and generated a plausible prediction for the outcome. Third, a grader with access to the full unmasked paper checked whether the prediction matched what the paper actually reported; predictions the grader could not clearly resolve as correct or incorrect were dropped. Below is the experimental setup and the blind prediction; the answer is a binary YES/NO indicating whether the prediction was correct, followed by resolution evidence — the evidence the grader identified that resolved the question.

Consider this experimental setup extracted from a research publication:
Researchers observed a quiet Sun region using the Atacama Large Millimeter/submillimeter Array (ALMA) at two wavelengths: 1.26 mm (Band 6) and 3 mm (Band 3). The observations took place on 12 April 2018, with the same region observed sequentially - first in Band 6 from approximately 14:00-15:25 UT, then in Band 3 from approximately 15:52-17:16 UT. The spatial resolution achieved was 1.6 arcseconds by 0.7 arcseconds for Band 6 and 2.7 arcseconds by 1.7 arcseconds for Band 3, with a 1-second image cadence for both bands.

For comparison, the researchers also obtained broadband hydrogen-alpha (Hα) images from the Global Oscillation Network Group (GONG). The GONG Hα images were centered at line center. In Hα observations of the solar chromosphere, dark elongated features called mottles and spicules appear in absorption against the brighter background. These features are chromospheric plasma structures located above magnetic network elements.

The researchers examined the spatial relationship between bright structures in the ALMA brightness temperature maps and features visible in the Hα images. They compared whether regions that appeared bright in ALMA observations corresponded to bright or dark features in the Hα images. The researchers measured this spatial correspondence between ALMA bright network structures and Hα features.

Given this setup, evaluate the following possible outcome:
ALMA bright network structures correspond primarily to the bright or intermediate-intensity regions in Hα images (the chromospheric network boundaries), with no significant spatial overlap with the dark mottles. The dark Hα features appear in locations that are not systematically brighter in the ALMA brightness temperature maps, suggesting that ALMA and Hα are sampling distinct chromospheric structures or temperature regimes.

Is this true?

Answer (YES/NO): NO